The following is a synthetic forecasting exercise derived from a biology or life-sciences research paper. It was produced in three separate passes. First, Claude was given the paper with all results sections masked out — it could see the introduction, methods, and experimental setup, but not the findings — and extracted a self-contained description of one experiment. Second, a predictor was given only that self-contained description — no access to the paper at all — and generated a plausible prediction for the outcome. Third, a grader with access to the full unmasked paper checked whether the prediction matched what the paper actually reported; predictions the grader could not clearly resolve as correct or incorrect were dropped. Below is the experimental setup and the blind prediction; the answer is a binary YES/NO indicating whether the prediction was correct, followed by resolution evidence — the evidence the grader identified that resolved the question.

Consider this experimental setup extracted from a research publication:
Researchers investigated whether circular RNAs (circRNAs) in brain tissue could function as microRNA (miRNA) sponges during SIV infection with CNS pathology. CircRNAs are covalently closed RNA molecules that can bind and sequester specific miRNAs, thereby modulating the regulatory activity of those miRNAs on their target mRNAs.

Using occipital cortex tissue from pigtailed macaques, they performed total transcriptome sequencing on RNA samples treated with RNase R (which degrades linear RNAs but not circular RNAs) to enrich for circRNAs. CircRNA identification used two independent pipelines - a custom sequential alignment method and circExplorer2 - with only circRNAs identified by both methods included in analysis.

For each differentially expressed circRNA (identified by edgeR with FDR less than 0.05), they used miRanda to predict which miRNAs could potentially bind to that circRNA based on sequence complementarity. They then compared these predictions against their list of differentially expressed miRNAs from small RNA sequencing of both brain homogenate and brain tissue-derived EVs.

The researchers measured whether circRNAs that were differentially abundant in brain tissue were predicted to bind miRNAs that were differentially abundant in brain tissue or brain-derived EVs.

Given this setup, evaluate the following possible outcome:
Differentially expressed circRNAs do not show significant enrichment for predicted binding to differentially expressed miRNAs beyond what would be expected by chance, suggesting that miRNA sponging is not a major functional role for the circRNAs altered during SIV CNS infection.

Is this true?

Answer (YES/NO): NO